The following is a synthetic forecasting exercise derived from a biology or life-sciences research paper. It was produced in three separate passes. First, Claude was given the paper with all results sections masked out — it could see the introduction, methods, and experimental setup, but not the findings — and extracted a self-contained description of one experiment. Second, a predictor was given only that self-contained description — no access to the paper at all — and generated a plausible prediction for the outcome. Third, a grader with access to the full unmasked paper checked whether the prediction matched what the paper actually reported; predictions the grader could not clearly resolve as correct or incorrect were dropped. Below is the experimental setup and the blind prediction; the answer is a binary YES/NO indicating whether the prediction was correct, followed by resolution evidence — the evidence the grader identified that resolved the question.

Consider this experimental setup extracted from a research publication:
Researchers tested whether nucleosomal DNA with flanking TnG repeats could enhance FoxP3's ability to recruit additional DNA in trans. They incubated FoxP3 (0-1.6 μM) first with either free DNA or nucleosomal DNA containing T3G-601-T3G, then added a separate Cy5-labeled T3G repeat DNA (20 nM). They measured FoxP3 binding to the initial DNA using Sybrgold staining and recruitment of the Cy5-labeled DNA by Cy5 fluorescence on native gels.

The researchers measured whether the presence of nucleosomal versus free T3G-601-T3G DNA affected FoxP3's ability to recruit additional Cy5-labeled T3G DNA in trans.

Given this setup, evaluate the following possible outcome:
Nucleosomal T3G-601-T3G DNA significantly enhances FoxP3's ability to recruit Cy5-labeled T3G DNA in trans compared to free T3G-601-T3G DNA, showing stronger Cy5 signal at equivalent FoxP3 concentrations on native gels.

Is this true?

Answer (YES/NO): YES